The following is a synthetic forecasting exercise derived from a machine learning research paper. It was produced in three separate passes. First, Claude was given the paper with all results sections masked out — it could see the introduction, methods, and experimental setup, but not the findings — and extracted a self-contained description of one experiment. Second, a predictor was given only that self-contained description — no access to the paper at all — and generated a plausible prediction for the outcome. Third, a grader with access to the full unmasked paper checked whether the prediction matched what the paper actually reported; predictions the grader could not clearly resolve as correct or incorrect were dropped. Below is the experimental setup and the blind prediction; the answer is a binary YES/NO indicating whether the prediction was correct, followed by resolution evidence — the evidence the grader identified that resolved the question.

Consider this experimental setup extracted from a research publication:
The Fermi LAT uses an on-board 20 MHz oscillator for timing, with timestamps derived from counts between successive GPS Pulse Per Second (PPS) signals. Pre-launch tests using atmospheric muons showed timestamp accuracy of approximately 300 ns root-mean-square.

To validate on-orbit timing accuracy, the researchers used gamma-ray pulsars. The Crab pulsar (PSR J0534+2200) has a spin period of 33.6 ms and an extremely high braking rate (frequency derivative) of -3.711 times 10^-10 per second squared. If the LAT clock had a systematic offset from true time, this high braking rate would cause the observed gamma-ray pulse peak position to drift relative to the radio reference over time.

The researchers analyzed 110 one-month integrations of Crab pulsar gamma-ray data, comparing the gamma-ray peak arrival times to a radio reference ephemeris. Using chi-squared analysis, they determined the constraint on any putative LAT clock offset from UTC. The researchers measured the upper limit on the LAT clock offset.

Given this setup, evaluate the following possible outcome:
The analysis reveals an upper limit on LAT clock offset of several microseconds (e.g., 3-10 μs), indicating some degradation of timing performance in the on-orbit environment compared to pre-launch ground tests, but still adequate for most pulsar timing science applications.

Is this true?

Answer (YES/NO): NO